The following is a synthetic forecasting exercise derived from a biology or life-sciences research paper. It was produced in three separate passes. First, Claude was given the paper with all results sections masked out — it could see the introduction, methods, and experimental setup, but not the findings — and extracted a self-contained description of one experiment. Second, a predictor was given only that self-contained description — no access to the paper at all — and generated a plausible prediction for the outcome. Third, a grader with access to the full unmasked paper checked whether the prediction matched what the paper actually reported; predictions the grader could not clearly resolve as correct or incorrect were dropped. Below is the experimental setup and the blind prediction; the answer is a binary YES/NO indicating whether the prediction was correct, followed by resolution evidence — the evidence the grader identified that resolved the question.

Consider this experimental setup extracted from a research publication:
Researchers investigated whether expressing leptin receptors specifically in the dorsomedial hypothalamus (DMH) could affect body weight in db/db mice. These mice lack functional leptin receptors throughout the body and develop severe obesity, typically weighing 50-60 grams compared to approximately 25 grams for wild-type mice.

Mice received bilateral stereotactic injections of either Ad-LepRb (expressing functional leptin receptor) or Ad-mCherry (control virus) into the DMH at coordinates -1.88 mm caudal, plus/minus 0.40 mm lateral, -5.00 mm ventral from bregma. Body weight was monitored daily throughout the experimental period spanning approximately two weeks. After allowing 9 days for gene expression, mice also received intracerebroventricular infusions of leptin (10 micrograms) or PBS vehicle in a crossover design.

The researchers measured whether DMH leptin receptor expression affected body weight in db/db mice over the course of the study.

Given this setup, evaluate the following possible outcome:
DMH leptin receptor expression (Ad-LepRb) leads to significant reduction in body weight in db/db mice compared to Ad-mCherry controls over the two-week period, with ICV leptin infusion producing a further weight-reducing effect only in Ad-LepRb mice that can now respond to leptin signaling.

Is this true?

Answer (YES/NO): NO